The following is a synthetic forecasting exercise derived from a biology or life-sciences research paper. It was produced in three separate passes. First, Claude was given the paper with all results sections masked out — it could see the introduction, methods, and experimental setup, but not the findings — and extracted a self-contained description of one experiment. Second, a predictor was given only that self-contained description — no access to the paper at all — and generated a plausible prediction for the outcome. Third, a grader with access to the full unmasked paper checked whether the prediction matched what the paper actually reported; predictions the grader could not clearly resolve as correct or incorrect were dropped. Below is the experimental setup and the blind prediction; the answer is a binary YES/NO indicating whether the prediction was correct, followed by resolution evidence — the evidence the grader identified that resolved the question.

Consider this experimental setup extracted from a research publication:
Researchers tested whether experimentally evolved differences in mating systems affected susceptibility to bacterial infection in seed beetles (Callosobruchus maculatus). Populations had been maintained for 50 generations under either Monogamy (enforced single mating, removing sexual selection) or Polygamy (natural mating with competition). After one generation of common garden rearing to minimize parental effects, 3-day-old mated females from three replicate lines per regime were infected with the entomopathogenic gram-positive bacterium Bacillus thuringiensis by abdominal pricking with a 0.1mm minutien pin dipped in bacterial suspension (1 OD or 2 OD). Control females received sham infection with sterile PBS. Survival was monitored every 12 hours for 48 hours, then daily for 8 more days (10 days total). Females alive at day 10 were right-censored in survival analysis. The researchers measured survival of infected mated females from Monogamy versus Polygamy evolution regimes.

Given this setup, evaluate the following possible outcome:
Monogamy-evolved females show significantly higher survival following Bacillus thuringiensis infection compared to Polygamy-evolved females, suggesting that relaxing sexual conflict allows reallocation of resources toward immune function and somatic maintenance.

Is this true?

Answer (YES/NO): YES